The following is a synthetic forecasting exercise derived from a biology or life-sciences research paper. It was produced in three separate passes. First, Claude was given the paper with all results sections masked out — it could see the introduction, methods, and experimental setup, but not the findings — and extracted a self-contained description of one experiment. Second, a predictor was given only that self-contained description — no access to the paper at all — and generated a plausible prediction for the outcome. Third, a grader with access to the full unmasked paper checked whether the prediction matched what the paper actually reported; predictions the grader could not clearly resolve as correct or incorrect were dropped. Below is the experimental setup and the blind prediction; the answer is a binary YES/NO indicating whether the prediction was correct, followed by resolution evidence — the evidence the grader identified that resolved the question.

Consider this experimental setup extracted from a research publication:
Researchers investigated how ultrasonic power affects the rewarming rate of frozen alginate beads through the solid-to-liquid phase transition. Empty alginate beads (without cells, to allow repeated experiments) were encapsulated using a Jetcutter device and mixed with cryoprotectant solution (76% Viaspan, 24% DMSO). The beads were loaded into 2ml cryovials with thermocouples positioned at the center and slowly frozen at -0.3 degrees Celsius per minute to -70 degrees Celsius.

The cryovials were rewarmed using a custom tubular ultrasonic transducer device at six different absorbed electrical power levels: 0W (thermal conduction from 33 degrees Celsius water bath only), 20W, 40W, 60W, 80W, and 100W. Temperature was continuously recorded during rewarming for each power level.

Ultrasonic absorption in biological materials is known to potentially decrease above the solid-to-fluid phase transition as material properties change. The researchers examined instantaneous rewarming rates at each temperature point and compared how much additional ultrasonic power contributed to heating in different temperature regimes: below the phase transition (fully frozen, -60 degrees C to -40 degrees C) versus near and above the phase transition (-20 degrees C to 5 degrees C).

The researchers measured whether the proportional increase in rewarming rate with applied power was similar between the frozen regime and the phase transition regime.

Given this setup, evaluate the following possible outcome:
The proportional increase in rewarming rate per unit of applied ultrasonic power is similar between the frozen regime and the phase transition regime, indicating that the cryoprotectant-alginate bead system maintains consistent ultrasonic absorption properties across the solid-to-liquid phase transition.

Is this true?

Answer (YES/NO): NO